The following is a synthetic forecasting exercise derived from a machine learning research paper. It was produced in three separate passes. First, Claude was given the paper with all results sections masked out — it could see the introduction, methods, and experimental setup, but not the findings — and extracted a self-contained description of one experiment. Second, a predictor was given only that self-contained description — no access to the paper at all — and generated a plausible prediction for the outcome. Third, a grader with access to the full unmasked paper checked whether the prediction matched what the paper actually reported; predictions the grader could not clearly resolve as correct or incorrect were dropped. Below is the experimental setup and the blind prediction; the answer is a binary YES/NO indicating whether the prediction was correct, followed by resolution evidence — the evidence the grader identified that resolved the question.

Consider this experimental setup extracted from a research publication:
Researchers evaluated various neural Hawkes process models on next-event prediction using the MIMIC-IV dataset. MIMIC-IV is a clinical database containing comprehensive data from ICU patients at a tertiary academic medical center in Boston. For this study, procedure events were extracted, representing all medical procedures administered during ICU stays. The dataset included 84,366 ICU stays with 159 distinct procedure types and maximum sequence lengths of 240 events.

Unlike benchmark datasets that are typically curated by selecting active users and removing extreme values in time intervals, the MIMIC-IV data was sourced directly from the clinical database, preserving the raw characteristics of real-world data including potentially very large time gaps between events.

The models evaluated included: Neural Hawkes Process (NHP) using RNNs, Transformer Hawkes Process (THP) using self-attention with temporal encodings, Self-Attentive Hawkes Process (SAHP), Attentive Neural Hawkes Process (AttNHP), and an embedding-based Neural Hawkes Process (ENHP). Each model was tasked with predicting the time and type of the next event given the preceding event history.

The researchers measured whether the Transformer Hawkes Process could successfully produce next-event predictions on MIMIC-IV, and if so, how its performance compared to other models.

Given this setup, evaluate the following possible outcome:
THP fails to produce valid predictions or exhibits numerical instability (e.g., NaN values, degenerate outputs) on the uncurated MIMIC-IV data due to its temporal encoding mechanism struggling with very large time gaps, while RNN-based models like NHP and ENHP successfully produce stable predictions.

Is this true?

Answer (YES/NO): YES